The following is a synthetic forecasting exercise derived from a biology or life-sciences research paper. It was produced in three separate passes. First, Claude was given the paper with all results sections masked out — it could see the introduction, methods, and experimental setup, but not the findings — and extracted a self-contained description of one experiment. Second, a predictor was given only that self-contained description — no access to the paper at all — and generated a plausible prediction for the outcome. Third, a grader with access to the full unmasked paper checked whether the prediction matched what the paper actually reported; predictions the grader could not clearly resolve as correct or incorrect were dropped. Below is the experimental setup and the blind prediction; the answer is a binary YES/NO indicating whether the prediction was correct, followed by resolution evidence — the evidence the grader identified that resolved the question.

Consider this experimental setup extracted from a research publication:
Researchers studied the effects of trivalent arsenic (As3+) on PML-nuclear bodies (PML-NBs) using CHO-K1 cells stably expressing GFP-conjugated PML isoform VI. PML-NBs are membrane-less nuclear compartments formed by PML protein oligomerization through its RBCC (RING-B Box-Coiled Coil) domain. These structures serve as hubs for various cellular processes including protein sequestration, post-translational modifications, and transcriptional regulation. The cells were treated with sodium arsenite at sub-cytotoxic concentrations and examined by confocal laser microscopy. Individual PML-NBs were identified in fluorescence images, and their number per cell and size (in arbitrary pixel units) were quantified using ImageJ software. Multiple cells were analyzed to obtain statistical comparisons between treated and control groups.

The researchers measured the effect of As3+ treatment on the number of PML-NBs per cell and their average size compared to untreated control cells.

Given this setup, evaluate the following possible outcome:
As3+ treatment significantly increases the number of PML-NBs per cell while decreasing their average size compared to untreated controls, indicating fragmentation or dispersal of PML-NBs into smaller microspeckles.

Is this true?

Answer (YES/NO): NO